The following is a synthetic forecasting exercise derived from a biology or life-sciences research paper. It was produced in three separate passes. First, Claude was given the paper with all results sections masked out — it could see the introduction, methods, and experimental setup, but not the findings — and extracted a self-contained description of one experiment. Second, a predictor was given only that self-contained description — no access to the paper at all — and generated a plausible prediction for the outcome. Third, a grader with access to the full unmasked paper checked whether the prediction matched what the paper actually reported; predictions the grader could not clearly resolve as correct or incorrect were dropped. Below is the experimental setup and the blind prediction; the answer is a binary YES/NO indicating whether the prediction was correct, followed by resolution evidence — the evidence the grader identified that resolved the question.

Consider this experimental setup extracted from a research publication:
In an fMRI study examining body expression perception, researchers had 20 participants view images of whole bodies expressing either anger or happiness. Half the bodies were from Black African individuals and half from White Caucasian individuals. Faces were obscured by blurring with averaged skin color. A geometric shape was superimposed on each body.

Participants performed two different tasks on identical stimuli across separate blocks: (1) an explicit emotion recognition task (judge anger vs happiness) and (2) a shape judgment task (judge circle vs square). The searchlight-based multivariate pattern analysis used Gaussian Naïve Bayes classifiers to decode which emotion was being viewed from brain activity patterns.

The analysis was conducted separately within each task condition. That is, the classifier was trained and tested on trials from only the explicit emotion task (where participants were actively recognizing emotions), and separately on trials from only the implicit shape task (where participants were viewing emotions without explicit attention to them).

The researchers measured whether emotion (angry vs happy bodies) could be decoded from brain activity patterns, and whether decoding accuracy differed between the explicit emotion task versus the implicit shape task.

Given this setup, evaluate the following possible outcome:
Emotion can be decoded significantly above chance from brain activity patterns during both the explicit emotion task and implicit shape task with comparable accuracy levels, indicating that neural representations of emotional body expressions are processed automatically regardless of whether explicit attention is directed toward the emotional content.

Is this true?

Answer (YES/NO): NO